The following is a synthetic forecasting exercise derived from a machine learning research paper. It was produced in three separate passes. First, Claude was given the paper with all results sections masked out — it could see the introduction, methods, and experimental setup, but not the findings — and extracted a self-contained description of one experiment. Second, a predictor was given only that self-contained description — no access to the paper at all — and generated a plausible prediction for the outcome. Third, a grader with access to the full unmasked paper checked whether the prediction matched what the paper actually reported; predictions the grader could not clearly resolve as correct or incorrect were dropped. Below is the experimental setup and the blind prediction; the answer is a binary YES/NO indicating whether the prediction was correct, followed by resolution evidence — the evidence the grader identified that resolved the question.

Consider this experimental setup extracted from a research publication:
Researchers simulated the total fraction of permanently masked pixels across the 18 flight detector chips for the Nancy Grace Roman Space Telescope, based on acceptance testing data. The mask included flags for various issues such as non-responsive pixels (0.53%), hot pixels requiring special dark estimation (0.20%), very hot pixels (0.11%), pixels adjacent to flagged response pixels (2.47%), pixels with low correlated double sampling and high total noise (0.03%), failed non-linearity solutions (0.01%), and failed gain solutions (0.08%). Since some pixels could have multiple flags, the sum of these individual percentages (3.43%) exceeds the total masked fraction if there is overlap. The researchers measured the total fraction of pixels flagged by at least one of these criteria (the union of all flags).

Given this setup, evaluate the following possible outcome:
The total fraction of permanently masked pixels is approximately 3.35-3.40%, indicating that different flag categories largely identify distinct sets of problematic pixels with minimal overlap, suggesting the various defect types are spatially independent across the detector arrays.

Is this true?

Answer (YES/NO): NO